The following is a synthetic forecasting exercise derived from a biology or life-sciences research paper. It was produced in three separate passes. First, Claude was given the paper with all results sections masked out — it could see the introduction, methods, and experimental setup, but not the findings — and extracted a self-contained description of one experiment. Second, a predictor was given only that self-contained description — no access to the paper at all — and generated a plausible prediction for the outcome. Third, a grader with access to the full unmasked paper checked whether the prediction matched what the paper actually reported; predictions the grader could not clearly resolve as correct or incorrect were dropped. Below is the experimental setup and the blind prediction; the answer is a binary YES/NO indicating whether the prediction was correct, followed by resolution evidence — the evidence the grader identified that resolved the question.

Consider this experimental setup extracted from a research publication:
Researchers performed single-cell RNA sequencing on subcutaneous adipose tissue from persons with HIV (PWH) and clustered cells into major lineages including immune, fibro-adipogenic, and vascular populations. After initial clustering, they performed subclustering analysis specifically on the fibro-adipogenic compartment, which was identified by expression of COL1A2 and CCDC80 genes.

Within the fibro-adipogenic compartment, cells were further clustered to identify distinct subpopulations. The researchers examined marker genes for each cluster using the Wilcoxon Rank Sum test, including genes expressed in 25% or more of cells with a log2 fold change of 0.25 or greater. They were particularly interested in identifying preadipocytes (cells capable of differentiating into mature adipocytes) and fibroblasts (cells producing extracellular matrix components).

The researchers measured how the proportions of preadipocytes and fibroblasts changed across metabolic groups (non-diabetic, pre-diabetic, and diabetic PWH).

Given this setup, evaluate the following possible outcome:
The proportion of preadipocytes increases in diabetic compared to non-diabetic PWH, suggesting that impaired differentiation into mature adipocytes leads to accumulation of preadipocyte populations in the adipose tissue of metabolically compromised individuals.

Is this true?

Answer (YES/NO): NO